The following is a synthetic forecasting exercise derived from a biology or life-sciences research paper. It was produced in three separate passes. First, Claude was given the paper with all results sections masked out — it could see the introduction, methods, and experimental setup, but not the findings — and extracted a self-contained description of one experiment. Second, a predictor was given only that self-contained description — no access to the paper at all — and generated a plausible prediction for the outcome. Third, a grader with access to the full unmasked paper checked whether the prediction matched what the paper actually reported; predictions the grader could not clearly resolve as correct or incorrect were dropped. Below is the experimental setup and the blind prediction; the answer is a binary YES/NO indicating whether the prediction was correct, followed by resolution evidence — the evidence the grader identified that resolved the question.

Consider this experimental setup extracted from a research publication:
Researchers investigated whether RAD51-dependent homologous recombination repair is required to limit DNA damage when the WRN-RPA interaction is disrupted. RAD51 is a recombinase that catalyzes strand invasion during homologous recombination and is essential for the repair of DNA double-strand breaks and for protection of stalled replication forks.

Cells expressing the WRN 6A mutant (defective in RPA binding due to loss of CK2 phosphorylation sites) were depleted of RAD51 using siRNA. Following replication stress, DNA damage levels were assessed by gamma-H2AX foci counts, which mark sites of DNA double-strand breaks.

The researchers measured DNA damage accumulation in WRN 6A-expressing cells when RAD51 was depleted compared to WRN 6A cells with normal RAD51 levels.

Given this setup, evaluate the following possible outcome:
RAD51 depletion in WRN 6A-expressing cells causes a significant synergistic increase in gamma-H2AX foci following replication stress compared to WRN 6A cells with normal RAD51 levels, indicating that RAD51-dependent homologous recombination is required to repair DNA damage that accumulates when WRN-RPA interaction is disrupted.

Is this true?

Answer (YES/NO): YES